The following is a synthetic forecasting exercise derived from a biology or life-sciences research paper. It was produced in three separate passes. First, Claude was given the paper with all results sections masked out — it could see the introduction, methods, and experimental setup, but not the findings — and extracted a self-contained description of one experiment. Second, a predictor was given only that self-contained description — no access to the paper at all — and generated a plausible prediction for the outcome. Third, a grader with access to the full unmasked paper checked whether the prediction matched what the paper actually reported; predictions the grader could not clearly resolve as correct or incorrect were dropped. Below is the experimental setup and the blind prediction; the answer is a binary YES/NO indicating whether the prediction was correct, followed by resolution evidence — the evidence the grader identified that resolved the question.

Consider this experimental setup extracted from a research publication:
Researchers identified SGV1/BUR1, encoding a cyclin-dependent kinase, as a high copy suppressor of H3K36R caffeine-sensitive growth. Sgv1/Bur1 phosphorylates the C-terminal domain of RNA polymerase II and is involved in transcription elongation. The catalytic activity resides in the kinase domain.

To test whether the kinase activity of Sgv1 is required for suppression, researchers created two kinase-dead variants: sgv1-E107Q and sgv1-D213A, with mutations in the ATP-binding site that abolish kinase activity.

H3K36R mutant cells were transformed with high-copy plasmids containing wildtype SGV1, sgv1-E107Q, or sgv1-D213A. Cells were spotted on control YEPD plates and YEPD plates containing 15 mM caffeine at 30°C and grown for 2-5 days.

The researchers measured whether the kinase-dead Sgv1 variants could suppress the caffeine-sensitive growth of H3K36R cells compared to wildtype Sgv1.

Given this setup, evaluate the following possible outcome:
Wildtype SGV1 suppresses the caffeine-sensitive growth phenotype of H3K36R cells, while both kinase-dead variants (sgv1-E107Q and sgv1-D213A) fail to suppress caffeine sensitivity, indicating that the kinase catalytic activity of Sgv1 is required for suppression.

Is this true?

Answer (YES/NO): NO